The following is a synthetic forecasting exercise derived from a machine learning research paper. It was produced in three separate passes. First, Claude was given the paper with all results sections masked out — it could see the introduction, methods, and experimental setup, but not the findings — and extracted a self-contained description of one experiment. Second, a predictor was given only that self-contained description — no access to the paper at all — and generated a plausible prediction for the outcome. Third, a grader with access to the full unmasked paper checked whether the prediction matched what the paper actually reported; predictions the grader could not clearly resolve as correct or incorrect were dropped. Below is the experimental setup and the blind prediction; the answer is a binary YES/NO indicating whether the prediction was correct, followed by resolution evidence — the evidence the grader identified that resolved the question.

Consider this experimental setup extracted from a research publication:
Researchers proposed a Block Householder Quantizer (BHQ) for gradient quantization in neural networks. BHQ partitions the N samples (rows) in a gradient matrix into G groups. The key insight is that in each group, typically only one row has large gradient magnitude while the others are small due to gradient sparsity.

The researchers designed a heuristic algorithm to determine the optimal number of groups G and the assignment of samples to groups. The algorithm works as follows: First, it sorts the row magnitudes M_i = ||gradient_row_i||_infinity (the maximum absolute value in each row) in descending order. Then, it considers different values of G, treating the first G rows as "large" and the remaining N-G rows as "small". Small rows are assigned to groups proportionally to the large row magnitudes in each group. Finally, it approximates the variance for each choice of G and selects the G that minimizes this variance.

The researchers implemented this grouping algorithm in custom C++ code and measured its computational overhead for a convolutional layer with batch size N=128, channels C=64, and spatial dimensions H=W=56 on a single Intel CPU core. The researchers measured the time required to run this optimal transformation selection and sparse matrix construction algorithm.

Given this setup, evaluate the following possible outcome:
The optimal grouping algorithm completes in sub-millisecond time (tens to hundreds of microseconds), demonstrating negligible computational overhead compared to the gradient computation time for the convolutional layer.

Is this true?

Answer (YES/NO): NO